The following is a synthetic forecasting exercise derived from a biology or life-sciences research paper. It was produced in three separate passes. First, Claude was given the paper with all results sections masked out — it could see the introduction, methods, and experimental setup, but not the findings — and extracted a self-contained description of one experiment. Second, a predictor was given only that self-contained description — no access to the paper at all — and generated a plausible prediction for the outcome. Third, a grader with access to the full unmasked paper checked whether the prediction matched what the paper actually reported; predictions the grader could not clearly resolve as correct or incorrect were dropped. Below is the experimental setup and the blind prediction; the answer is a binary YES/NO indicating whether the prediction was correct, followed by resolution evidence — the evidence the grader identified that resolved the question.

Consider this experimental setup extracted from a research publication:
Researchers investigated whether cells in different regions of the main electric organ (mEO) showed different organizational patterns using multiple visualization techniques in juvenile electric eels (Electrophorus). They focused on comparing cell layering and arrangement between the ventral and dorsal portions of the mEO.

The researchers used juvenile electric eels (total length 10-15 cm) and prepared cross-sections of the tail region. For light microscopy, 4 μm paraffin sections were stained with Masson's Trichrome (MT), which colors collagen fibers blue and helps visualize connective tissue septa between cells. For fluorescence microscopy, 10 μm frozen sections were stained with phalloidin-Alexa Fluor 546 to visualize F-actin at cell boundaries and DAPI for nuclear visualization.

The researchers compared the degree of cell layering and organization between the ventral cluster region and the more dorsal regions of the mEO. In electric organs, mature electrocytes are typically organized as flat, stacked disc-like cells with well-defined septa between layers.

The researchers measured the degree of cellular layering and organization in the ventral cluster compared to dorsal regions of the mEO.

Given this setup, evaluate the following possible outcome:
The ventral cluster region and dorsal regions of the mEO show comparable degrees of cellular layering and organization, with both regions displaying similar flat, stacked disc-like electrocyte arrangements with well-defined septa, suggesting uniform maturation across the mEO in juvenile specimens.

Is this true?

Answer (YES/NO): NO